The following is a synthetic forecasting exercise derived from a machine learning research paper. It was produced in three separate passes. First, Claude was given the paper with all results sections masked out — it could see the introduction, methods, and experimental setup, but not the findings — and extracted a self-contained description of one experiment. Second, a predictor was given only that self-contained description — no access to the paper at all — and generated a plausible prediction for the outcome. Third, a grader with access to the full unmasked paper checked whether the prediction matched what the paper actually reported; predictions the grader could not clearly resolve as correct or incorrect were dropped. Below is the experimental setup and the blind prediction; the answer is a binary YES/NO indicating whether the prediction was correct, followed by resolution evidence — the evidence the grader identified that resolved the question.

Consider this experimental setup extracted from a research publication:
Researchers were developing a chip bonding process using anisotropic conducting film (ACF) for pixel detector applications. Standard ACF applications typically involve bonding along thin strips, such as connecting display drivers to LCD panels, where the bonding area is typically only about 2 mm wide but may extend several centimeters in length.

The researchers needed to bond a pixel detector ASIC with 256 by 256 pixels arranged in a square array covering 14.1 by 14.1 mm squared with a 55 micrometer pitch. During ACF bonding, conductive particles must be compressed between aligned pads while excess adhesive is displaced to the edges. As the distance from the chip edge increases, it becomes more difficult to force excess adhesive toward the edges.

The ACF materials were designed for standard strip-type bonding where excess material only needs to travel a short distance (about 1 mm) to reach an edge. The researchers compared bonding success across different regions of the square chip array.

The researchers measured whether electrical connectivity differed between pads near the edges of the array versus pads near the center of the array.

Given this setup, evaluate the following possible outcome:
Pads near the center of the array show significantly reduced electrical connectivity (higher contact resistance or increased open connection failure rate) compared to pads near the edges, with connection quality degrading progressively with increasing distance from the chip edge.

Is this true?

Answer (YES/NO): YES